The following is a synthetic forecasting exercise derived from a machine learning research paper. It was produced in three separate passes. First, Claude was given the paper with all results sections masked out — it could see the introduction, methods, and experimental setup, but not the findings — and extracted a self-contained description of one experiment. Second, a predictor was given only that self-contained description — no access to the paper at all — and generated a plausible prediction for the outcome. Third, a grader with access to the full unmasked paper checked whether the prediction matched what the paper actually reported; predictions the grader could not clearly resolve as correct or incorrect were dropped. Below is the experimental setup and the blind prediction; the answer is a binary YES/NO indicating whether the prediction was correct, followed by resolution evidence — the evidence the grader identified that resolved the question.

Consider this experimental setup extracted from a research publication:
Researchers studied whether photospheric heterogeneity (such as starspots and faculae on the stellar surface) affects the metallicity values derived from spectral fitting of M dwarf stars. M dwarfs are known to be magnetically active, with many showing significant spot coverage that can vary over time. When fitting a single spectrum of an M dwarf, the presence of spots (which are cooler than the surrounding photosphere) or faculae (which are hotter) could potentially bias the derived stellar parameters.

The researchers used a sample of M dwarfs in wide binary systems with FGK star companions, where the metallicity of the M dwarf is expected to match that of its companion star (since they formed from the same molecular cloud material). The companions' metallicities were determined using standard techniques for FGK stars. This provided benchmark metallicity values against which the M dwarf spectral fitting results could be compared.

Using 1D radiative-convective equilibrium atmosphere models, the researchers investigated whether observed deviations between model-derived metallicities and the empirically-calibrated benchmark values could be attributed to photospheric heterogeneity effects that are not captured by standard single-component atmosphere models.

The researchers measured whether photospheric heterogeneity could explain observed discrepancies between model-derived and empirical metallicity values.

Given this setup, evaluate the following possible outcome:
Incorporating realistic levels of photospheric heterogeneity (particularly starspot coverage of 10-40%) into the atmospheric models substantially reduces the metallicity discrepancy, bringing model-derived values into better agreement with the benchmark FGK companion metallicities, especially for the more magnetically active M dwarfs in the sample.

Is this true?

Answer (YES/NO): NO